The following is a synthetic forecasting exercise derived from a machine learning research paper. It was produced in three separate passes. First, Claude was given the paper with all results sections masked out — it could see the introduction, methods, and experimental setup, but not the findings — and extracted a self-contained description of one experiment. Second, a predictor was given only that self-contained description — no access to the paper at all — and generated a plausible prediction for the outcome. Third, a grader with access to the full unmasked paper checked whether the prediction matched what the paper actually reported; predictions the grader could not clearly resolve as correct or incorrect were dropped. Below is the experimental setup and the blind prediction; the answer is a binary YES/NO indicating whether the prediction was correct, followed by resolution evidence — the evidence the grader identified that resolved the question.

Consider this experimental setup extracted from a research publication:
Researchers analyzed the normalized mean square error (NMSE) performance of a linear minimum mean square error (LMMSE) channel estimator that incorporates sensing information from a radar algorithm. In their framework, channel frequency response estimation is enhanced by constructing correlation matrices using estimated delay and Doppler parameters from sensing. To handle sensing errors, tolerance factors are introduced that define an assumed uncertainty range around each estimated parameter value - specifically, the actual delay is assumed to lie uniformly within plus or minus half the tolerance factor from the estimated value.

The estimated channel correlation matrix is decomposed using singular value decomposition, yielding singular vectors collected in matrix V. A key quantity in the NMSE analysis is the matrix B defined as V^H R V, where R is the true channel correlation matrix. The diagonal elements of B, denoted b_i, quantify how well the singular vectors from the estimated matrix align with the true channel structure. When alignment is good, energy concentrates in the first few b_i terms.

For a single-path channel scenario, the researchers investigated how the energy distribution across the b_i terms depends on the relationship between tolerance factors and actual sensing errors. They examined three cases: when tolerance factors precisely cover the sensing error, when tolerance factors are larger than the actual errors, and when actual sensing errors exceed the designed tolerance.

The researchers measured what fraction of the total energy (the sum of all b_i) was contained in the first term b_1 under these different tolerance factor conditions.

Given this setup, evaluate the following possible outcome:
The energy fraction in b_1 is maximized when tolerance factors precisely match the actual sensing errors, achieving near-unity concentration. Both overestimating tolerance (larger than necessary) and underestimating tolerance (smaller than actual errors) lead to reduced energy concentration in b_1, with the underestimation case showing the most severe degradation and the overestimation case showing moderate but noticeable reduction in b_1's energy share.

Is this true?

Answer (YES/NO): YES